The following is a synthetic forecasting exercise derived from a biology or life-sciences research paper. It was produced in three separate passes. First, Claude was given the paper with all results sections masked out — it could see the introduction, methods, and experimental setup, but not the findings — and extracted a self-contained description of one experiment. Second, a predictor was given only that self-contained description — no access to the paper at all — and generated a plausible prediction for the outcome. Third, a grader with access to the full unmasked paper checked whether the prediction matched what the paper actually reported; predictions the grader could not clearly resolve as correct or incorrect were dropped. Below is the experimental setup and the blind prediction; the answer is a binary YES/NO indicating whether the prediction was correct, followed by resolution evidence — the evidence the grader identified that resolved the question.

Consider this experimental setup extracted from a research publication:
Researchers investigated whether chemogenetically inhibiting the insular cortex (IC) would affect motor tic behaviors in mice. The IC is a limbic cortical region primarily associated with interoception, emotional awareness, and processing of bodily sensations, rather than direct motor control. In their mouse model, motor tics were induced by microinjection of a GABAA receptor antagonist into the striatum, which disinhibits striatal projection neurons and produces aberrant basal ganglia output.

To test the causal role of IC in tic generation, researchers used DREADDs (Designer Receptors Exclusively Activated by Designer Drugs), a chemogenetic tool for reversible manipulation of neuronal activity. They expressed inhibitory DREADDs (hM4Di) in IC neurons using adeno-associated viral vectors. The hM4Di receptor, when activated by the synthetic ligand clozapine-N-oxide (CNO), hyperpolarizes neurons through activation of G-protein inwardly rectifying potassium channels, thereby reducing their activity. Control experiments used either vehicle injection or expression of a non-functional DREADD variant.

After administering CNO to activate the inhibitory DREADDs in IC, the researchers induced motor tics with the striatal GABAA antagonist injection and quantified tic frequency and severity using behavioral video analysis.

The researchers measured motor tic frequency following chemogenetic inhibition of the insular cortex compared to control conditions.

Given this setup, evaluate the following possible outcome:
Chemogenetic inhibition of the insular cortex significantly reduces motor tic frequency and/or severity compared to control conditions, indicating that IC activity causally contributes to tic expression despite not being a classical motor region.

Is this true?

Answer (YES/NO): YES